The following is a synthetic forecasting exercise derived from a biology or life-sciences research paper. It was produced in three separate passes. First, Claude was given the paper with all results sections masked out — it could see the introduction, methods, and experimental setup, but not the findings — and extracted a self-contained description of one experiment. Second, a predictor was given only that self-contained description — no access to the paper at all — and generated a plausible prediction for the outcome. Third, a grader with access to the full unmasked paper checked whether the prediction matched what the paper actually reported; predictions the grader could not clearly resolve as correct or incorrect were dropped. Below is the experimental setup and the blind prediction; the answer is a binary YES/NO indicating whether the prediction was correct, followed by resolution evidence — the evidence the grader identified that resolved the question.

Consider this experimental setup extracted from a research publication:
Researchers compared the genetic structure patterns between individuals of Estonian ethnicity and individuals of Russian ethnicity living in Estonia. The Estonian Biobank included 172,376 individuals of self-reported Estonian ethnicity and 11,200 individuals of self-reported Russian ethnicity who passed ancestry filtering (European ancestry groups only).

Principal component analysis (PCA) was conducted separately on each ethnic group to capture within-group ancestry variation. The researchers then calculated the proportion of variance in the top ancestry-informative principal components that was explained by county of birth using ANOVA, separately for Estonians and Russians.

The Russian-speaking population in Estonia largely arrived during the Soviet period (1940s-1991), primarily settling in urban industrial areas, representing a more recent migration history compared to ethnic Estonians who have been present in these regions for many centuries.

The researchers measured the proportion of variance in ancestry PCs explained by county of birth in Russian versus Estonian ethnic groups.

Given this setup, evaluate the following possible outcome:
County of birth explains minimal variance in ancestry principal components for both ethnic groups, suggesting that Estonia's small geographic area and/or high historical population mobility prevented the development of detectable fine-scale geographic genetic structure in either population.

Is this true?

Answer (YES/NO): NO